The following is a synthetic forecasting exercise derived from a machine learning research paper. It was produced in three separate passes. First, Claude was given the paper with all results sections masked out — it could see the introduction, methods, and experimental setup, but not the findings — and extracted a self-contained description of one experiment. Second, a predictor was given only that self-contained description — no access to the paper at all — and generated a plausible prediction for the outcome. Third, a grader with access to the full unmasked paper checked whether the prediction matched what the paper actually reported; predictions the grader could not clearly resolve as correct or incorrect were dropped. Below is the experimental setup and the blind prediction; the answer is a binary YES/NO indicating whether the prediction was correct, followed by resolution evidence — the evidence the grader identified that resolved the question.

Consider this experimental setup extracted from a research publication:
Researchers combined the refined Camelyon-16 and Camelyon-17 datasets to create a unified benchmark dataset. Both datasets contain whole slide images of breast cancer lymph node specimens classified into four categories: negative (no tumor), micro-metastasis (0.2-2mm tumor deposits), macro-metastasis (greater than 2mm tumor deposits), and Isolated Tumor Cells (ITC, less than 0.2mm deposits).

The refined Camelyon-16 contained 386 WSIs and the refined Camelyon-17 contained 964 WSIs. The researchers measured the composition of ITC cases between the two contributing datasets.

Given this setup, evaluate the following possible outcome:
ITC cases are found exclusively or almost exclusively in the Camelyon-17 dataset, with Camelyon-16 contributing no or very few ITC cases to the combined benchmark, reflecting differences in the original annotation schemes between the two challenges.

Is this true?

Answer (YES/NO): YES